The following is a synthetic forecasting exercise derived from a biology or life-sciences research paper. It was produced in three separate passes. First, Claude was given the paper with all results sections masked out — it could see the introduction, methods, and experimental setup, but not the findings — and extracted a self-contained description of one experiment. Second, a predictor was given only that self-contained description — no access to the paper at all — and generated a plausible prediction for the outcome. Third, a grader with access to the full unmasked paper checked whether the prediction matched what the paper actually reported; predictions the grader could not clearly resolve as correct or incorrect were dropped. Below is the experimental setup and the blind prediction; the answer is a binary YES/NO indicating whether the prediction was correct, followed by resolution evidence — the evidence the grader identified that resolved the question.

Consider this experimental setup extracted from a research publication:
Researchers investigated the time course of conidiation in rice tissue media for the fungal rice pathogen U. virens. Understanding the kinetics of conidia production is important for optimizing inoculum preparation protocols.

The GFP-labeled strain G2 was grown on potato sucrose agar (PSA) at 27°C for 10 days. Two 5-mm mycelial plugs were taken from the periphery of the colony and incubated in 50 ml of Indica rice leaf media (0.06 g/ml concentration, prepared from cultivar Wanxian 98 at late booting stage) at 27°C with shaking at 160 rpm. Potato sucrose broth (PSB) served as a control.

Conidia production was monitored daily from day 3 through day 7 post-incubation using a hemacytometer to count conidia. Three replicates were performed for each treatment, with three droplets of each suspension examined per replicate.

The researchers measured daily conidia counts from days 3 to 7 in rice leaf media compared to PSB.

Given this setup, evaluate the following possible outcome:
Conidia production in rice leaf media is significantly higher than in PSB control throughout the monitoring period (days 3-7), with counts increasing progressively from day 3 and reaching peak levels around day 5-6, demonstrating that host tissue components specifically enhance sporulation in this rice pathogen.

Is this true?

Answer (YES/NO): NO